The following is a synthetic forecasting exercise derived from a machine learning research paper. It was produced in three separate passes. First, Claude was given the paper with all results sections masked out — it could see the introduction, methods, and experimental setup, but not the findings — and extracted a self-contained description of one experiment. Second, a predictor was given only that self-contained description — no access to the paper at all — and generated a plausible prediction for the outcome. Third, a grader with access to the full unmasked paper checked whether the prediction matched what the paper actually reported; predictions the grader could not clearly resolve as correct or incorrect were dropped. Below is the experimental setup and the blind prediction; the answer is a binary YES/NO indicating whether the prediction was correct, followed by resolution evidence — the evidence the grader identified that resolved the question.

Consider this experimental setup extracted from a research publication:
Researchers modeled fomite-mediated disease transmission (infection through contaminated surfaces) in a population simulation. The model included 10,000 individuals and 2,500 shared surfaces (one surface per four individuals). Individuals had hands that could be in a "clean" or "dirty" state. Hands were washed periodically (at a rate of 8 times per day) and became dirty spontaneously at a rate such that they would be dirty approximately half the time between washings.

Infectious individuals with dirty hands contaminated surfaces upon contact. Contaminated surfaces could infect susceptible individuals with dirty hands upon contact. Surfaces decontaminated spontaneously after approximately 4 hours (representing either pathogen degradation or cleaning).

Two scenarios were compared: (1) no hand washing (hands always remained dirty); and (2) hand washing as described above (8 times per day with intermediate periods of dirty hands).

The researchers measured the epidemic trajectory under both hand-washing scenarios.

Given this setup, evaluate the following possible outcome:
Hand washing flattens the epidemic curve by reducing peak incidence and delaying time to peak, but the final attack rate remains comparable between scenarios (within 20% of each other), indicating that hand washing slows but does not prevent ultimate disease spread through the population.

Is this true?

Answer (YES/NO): NO